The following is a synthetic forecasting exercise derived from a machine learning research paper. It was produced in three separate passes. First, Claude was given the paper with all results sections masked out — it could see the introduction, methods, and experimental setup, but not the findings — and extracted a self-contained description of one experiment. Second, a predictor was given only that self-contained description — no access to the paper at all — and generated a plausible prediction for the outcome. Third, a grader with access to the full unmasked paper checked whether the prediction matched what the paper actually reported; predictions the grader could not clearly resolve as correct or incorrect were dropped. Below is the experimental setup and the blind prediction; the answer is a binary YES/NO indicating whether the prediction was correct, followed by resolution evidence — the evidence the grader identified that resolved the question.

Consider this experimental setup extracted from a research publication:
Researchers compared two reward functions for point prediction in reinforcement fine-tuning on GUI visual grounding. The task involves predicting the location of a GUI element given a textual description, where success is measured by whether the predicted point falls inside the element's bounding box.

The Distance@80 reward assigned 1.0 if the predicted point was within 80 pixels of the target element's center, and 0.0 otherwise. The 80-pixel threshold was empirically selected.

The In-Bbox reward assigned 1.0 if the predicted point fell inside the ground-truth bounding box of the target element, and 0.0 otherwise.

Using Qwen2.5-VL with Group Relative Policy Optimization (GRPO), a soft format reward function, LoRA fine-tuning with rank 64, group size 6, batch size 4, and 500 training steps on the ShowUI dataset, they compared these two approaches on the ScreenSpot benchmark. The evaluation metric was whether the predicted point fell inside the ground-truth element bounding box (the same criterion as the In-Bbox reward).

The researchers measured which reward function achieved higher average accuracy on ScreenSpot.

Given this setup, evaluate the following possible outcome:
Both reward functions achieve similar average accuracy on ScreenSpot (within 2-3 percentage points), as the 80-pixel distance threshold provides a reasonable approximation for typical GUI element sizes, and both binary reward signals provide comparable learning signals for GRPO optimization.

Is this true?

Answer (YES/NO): YES